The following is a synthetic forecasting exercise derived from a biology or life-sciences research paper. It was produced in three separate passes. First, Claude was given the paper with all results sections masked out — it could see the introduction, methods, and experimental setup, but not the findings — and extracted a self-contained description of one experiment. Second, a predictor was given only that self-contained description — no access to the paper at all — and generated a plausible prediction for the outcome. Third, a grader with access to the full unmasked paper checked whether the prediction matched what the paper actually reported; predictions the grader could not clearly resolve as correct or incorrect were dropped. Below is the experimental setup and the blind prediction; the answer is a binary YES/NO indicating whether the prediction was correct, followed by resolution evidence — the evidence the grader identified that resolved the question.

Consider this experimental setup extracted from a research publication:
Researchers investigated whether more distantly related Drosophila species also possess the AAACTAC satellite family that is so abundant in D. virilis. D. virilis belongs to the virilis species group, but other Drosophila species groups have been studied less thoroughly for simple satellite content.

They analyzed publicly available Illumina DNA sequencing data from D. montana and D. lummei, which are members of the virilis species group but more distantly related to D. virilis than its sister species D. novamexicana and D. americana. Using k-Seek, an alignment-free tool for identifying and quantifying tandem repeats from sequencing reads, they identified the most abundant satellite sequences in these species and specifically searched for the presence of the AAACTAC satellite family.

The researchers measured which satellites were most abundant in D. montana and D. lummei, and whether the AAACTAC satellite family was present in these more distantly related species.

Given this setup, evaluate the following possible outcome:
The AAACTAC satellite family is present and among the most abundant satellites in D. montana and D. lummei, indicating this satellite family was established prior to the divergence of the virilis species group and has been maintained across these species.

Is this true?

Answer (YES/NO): NO